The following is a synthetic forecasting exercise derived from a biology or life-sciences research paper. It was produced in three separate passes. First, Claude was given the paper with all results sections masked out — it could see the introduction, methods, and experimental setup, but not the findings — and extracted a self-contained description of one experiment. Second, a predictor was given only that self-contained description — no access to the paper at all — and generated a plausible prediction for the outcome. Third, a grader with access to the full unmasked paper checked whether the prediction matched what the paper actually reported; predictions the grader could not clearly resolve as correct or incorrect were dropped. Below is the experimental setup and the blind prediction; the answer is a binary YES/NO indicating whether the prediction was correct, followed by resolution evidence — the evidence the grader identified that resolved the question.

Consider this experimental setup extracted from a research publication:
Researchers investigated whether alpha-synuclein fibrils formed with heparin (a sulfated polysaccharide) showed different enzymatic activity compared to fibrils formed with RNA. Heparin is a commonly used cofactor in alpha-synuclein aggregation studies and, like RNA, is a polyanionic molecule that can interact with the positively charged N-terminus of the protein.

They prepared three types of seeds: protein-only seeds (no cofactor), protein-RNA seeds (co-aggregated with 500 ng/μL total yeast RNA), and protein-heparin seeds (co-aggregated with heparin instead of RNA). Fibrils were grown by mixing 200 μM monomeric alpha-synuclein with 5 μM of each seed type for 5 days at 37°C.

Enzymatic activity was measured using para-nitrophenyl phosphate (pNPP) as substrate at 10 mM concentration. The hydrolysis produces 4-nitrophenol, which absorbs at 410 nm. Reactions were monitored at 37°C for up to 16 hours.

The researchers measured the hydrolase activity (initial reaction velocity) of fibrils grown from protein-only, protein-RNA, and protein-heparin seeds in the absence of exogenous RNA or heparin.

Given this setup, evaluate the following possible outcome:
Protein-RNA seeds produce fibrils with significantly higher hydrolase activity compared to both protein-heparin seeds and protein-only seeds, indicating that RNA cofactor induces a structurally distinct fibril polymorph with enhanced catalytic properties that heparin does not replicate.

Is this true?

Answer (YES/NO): NO